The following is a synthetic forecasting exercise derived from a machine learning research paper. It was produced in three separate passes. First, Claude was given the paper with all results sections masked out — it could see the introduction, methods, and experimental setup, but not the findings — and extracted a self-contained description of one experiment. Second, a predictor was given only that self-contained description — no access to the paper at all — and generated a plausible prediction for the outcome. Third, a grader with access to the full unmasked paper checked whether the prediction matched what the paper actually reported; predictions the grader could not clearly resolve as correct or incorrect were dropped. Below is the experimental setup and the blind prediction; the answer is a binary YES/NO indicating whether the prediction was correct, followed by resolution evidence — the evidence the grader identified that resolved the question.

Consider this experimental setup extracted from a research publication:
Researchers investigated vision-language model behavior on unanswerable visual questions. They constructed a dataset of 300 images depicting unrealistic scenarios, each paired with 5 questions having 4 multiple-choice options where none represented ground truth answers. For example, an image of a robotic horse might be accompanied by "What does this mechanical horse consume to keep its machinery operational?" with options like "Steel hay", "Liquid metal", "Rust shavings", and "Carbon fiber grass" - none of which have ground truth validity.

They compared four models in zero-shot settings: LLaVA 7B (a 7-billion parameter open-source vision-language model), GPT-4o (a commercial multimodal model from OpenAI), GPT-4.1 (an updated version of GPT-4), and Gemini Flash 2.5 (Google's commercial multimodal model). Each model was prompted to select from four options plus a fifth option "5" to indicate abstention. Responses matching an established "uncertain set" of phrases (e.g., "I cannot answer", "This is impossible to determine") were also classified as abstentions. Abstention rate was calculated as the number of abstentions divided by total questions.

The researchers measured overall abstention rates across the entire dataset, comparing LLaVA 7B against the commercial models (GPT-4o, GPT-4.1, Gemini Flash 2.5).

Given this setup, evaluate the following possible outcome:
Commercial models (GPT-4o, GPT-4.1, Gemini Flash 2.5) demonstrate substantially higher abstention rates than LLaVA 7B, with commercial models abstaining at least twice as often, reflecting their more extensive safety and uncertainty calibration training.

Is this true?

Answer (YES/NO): NO